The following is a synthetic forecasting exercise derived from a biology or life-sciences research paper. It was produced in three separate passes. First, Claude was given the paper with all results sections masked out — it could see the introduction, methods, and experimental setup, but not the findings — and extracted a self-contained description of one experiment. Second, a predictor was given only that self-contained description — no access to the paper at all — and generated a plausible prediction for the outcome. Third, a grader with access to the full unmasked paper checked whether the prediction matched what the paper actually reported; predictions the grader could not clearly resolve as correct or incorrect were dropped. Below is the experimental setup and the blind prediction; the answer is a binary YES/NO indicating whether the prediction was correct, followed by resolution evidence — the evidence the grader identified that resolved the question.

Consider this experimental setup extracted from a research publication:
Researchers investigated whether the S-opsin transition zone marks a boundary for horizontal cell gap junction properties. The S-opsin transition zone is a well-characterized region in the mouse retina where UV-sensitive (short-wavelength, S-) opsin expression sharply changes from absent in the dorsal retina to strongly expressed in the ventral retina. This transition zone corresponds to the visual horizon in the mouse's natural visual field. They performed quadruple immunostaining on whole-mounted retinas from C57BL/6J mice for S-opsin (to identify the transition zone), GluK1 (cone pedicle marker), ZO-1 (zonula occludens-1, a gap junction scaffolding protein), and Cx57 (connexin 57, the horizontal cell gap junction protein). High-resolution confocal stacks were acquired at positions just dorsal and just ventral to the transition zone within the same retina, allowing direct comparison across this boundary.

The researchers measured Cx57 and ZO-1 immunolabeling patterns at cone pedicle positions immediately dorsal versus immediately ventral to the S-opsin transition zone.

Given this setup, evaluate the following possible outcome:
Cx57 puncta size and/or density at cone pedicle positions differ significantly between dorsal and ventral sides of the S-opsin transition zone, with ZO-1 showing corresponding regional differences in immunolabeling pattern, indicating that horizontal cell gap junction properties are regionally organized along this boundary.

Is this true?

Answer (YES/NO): YES